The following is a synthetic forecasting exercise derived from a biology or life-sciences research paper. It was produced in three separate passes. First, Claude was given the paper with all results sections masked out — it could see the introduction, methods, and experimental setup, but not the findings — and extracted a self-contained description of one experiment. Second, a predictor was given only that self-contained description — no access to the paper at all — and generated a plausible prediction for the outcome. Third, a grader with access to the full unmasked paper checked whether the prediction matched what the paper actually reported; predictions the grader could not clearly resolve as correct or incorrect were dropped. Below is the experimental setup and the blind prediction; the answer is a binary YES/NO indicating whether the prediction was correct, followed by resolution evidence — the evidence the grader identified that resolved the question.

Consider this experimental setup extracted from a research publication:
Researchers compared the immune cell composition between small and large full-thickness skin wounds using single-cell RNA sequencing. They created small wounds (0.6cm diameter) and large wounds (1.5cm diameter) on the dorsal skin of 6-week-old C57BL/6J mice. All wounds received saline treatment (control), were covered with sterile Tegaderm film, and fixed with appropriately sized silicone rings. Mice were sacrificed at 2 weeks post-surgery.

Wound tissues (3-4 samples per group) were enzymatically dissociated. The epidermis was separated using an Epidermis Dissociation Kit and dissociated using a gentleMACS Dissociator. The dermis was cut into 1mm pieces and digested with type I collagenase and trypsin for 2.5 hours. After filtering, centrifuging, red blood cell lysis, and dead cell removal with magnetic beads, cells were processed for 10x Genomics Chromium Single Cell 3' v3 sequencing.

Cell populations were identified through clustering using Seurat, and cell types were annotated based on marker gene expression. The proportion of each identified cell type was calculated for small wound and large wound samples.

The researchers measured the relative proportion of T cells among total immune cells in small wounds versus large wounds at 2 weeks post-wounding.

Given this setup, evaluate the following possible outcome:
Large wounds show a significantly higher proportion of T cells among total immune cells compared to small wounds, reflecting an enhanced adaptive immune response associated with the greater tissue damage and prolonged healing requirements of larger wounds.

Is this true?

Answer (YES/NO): YES